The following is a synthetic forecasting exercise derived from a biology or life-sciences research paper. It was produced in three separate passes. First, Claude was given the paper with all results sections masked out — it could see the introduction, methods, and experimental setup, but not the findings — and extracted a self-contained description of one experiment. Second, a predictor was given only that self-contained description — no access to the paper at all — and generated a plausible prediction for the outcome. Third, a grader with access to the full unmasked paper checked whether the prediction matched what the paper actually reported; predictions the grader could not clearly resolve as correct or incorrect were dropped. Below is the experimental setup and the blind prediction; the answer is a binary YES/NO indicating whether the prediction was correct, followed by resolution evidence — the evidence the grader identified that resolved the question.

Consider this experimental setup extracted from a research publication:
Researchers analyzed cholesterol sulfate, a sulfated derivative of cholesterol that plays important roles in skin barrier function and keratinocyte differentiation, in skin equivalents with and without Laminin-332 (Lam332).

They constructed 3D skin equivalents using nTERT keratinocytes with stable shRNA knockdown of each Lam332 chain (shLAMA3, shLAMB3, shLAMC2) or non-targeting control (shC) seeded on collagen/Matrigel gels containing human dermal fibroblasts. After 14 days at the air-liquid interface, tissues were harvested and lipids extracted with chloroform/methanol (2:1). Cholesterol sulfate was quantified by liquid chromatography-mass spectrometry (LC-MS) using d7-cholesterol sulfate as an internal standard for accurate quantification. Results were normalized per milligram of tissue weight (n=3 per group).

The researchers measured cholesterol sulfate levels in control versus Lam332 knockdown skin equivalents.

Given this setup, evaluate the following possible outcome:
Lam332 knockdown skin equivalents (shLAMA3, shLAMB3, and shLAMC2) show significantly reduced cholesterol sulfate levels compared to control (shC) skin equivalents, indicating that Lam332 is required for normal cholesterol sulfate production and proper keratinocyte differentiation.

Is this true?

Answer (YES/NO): NO